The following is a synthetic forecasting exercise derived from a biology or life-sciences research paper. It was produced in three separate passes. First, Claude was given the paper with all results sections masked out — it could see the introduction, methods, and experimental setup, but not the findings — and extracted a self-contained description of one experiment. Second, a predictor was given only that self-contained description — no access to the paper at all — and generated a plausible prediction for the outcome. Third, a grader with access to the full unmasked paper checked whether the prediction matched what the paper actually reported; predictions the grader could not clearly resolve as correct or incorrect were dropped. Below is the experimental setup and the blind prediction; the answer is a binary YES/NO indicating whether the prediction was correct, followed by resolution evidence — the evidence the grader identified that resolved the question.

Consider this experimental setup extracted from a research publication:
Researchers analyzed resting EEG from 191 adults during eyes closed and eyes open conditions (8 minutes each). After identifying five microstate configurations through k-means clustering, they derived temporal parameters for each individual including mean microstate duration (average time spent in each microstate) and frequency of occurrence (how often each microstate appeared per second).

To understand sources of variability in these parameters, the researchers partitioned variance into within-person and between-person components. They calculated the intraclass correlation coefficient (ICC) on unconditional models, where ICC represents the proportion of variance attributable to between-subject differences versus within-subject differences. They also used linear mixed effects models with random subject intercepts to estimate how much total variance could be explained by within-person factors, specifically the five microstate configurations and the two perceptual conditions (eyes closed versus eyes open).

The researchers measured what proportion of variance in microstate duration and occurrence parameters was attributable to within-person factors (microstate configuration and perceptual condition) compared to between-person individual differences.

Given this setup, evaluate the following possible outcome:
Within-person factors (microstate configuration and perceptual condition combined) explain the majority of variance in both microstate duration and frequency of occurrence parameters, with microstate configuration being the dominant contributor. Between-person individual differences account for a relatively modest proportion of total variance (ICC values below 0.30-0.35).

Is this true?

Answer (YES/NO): NO